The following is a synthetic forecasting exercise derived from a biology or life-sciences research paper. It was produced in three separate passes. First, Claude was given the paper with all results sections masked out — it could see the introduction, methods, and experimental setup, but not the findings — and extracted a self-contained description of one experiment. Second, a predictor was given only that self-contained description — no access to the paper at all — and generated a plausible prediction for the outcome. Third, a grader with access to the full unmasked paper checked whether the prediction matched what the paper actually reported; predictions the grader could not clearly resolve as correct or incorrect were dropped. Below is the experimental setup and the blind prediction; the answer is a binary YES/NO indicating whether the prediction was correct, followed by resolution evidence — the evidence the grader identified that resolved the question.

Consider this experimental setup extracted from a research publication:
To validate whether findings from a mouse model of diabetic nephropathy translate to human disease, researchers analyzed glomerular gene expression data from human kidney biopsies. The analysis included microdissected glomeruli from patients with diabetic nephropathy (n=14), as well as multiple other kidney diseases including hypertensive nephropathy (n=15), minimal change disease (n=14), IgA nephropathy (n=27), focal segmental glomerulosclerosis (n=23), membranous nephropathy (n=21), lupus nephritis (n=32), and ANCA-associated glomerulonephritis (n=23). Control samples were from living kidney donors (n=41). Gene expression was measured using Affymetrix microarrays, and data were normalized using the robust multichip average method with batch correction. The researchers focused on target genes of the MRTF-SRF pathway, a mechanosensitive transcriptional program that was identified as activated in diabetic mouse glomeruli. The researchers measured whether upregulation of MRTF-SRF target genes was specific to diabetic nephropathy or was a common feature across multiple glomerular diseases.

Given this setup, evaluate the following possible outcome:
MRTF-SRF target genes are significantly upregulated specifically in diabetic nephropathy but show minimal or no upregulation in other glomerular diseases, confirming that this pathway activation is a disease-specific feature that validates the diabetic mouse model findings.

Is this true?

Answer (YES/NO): NO